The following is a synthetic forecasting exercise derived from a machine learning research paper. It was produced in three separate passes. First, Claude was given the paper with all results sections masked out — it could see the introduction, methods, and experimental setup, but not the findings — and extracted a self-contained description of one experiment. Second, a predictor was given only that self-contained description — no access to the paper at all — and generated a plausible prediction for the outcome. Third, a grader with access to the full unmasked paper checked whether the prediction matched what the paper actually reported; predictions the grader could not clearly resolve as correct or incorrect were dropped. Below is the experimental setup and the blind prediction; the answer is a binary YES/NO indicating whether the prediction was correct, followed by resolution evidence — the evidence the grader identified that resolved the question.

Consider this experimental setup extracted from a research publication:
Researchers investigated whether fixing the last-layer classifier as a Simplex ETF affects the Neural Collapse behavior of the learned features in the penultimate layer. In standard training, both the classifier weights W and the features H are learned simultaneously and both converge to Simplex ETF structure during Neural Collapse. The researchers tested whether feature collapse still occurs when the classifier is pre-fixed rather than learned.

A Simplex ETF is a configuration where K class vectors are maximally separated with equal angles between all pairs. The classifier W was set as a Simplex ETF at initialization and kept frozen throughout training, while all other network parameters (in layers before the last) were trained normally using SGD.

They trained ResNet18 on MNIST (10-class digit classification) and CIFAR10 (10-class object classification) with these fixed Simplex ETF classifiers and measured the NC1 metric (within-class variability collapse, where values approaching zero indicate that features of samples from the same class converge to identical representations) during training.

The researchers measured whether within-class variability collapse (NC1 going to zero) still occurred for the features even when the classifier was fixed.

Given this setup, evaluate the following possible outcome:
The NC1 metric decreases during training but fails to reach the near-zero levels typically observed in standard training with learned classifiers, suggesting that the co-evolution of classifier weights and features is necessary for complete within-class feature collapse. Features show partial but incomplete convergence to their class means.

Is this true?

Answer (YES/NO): NO